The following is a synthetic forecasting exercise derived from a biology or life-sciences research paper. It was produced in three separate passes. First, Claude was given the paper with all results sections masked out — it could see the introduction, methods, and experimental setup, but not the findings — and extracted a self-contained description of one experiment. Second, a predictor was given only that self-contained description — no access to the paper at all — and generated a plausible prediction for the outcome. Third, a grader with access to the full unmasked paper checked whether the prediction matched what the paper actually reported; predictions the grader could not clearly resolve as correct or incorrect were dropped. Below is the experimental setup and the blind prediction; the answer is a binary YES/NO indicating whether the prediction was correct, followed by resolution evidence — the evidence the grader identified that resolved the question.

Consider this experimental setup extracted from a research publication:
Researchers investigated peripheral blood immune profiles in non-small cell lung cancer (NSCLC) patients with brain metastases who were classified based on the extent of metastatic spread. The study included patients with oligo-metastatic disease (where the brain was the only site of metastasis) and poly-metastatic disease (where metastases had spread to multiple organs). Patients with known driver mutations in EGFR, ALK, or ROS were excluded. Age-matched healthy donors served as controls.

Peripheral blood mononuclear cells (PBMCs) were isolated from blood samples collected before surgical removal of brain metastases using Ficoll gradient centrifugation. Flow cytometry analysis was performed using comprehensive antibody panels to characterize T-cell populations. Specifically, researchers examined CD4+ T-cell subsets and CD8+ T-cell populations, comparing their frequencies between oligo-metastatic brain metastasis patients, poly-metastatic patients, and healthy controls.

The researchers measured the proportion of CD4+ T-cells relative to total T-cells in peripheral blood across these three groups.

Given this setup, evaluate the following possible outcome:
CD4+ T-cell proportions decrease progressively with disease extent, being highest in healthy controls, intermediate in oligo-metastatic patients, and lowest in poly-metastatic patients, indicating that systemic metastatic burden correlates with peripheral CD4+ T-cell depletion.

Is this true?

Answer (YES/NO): NO